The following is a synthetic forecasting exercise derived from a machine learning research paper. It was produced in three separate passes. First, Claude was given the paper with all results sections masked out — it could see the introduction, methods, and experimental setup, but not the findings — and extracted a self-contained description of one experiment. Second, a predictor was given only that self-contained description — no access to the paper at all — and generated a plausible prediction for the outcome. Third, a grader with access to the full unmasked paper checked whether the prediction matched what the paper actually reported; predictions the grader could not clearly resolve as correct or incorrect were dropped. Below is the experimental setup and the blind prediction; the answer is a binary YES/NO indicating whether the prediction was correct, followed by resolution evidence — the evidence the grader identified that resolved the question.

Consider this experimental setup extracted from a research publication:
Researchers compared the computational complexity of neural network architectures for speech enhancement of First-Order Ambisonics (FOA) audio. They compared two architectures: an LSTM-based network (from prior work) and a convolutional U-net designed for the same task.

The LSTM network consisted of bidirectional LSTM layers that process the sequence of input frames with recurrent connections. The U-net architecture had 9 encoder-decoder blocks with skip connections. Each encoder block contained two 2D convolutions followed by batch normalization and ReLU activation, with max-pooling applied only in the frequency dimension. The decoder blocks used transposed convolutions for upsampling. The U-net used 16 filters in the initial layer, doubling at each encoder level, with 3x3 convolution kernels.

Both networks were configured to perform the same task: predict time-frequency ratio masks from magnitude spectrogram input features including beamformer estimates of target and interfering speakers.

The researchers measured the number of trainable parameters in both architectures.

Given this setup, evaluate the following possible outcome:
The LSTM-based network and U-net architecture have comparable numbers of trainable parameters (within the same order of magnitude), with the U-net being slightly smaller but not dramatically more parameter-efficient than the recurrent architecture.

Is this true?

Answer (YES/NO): NO